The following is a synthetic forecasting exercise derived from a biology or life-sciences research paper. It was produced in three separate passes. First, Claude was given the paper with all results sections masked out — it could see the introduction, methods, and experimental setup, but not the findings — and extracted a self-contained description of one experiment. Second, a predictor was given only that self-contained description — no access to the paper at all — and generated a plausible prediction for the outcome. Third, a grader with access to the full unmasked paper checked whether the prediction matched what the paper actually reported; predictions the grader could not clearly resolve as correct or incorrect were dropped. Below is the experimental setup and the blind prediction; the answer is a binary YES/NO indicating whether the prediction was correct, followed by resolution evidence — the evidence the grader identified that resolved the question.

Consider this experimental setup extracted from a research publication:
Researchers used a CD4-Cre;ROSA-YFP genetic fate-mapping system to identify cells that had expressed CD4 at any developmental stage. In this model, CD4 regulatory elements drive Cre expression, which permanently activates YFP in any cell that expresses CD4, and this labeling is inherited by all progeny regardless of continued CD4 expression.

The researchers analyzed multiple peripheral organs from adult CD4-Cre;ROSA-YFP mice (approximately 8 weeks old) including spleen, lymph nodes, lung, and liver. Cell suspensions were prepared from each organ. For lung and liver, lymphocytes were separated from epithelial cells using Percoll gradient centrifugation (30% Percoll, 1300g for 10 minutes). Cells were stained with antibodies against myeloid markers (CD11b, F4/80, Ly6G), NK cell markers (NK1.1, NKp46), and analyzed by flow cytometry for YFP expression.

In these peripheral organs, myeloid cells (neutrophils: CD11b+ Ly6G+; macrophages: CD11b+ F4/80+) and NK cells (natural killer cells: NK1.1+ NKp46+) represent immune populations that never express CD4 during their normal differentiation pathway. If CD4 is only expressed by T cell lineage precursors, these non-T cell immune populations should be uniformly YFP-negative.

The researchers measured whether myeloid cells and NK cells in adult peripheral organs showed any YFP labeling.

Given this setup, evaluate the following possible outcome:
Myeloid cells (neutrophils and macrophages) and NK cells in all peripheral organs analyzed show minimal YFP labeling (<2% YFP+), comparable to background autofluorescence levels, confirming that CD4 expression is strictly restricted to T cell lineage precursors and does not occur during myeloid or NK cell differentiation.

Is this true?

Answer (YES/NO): NO